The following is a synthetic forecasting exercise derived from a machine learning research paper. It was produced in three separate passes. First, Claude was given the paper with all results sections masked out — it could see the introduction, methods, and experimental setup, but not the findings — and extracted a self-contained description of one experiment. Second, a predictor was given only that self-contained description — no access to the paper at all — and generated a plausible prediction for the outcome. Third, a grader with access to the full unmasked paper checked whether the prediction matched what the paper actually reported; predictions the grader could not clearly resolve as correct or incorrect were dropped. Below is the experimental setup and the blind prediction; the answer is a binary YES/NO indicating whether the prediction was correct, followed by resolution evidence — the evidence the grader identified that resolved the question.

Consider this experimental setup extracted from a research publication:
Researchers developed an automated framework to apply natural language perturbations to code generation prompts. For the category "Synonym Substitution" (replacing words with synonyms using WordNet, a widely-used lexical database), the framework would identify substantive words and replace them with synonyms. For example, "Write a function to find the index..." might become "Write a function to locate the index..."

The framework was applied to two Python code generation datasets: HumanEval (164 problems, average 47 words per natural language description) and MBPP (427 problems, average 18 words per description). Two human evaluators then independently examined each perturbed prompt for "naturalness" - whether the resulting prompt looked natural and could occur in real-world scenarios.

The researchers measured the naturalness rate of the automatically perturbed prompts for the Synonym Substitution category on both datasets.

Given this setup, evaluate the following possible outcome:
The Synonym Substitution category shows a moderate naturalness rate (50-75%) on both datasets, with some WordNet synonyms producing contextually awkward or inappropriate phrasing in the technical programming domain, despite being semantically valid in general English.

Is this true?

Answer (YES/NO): NO